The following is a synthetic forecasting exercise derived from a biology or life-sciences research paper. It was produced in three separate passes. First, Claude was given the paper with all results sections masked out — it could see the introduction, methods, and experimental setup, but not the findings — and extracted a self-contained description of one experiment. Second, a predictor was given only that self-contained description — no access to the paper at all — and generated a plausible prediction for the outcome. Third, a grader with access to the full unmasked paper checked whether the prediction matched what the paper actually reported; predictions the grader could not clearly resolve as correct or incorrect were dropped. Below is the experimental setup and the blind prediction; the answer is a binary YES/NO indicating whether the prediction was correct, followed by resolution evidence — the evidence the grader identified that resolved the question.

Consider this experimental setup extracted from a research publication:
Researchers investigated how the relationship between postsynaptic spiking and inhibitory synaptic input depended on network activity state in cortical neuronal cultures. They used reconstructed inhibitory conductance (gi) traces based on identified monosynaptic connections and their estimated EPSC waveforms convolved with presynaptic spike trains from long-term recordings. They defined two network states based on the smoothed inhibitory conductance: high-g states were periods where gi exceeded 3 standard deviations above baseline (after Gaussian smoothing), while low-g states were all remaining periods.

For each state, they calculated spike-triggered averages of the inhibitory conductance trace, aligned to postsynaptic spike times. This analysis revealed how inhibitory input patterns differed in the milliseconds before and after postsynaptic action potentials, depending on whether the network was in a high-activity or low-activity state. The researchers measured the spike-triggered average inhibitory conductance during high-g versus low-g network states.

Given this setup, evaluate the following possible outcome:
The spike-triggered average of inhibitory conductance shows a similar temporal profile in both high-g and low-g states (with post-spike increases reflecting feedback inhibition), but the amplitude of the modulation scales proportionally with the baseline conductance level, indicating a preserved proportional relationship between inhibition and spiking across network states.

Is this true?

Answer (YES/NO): NO